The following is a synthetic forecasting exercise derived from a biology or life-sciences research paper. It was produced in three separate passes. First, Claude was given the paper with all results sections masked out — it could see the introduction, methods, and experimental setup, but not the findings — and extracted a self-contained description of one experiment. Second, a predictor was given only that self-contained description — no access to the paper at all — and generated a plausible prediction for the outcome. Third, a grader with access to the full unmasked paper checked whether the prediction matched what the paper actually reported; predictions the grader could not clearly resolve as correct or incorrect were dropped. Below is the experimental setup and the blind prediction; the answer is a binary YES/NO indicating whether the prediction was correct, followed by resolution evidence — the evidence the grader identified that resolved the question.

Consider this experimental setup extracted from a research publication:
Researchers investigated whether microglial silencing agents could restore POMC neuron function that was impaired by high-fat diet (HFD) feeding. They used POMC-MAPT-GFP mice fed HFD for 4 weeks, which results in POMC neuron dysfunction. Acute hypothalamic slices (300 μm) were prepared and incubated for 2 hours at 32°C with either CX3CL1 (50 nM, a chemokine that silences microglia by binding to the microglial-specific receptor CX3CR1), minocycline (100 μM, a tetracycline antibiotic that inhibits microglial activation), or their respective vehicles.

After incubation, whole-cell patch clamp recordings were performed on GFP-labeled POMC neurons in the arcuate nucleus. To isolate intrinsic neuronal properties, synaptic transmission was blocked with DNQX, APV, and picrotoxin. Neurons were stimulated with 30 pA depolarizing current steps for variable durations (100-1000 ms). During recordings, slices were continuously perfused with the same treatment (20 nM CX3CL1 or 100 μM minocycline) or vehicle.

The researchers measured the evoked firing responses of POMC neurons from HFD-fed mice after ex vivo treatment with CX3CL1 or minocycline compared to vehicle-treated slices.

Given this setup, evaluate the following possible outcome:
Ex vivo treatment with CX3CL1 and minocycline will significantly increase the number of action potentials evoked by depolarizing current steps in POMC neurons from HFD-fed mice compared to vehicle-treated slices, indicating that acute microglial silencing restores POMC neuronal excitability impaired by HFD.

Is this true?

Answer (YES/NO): YES